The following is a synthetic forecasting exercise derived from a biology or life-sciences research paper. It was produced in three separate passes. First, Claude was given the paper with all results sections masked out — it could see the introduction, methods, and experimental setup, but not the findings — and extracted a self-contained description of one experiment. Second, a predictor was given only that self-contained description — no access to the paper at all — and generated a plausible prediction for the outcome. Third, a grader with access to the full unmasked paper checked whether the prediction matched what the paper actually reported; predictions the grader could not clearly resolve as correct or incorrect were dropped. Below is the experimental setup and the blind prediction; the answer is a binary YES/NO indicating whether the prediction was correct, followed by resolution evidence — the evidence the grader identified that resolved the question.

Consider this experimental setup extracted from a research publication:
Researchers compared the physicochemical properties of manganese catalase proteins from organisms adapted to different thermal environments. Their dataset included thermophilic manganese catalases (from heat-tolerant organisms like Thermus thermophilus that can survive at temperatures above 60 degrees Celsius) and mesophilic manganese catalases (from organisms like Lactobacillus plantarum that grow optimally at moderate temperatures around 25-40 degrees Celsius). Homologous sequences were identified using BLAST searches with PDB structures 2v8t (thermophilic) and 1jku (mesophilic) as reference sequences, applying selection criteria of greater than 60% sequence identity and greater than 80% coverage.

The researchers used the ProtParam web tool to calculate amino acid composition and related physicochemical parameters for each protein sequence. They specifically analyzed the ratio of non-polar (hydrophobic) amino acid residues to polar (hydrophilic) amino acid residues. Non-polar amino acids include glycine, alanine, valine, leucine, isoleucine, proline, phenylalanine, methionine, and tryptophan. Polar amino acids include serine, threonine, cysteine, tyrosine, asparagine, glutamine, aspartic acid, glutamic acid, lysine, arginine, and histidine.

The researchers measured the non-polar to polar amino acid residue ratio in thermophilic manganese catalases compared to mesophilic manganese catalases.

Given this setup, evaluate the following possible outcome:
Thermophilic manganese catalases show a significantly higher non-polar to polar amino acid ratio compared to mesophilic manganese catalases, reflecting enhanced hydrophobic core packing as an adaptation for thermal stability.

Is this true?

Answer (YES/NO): YES